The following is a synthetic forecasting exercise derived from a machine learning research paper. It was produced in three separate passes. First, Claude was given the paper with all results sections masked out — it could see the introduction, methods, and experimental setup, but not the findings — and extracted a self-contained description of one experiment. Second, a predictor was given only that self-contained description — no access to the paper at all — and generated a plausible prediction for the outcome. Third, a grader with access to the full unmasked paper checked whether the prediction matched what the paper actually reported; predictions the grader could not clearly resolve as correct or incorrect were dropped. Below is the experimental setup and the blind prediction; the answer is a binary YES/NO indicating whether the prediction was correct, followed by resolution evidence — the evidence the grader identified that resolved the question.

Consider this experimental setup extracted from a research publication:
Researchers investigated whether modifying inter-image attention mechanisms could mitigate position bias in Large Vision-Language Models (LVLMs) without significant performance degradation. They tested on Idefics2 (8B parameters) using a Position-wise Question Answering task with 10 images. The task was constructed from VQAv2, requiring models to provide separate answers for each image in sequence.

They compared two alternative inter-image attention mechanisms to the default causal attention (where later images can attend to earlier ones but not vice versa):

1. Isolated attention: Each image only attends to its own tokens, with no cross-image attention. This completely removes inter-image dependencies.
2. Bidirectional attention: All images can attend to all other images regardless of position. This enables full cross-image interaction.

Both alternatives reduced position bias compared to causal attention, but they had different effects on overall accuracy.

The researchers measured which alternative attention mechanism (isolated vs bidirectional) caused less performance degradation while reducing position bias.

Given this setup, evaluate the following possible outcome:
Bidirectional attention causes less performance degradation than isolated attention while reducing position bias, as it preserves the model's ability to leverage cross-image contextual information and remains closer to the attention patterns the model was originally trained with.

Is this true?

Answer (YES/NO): YES